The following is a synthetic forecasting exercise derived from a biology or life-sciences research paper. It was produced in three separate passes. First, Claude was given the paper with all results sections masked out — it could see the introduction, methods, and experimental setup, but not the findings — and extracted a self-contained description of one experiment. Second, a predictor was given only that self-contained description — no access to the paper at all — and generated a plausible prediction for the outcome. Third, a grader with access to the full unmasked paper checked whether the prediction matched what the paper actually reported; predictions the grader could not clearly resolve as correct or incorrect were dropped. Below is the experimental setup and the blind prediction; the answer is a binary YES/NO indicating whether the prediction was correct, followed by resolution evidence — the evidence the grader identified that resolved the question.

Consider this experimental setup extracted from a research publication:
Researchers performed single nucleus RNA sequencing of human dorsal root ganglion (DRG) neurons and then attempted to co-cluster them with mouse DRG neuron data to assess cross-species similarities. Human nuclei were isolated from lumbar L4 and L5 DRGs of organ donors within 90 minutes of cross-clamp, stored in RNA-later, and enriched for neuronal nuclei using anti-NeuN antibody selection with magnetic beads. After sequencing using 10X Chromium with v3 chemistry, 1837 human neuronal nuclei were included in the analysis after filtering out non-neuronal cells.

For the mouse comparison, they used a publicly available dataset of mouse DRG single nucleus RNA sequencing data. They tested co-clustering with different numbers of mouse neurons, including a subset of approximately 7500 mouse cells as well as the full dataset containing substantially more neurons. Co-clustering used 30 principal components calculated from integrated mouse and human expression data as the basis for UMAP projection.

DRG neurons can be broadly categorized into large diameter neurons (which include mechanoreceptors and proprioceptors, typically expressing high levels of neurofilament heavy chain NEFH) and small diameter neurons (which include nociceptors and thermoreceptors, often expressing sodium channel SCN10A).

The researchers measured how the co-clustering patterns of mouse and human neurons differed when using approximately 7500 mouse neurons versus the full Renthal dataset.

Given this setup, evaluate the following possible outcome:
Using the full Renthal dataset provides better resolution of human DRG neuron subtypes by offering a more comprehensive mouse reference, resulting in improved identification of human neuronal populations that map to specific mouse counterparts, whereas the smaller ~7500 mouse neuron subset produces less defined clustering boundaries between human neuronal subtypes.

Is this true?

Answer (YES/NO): NO